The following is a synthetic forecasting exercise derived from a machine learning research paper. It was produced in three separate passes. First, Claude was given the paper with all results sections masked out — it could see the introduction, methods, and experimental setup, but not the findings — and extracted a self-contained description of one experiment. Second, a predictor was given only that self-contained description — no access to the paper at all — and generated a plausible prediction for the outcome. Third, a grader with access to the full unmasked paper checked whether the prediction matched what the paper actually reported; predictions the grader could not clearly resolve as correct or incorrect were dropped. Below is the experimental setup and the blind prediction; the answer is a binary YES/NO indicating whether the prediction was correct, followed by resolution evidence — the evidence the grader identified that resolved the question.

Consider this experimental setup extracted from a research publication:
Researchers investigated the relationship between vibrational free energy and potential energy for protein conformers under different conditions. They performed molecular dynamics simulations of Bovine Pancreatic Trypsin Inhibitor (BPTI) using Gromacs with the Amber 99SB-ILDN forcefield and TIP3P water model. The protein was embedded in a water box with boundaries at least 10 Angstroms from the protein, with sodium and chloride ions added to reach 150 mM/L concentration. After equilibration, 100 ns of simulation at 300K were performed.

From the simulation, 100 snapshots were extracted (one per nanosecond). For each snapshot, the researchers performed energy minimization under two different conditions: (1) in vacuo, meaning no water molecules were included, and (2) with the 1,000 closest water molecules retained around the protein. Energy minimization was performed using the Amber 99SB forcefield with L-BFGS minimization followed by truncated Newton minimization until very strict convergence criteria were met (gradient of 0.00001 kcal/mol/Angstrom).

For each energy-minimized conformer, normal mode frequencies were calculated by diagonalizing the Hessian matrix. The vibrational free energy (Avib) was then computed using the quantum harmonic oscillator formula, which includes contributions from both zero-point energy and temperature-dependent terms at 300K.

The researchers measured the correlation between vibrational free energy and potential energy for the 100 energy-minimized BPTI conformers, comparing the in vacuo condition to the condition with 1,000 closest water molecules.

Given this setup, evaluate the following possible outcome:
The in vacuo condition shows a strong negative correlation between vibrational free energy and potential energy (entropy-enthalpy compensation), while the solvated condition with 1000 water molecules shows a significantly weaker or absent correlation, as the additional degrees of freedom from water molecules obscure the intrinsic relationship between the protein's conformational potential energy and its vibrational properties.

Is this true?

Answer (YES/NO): NO